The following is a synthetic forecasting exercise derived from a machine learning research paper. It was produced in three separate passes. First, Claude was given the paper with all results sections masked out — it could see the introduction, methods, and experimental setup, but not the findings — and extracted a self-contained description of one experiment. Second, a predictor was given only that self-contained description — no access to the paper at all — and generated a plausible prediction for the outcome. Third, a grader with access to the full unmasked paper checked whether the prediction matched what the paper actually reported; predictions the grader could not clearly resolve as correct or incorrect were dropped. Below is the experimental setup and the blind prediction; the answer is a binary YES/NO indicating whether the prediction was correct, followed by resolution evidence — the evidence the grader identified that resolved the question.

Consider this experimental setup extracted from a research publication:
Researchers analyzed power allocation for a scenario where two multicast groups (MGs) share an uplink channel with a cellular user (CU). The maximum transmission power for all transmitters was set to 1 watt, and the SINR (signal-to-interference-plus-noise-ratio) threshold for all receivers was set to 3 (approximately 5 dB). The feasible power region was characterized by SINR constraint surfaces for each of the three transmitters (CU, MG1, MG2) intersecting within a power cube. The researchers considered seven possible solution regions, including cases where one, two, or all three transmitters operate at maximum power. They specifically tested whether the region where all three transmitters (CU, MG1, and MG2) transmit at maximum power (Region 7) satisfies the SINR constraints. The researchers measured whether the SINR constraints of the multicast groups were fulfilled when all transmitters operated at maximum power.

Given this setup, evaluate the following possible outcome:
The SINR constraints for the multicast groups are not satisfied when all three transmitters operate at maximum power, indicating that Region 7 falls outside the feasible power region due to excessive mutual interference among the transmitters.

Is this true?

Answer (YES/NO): YES